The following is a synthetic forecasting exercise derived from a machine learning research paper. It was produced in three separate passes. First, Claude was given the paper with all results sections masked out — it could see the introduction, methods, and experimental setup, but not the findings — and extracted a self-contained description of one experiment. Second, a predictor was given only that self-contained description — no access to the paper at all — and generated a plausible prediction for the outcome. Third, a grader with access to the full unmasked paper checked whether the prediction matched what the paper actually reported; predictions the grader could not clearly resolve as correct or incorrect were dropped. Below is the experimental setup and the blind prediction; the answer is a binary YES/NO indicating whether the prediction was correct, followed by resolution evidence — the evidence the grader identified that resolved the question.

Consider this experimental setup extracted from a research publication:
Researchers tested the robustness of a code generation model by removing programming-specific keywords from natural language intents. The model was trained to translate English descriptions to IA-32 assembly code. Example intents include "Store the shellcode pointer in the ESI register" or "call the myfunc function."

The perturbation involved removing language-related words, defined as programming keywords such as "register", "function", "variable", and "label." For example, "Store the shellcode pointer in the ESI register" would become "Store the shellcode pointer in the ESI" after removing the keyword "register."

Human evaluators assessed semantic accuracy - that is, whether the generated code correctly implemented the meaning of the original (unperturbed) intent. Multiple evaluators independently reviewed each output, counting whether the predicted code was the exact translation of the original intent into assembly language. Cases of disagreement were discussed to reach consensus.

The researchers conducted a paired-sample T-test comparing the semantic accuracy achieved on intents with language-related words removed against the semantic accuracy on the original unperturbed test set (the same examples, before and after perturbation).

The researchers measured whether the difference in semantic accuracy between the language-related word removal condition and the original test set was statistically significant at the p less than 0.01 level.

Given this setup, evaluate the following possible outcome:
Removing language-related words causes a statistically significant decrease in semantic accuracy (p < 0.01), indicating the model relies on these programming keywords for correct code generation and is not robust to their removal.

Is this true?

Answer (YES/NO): NO